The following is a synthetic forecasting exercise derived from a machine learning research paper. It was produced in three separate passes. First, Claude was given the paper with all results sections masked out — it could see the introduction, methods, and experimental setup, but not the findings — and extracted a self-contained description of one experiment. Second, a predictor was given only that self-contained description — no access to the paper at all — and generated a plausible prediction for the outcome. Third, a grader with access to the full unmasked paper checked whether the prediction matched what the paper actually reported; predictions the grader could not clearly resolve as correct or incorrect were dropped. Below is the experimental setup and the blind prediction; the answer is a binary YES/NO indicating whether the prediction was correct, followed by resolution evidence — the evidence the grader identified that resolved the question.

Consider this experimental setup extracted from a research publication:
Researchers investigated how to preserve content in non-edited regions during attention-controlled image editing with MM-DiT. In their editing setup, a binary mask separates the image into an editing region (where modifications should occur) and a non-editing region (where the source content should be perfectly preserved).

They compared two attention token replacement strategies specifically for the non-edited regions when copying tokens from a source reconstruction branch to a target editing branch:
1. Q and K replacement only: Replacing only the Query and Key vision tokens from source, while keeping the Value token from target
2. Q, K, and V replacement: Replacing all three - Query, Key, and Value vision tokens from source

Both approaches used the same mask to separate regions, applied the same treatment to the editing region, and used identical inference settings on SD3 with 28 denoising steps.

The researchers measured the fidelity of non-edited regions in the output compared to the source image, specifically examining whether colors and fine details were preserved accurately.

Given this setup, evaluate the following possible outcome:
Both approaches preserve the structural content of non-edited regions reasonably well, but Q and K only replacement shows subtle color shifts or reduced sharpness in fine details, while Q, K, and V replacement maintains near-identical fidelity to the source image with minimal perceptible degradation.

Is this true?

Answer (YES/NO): YES